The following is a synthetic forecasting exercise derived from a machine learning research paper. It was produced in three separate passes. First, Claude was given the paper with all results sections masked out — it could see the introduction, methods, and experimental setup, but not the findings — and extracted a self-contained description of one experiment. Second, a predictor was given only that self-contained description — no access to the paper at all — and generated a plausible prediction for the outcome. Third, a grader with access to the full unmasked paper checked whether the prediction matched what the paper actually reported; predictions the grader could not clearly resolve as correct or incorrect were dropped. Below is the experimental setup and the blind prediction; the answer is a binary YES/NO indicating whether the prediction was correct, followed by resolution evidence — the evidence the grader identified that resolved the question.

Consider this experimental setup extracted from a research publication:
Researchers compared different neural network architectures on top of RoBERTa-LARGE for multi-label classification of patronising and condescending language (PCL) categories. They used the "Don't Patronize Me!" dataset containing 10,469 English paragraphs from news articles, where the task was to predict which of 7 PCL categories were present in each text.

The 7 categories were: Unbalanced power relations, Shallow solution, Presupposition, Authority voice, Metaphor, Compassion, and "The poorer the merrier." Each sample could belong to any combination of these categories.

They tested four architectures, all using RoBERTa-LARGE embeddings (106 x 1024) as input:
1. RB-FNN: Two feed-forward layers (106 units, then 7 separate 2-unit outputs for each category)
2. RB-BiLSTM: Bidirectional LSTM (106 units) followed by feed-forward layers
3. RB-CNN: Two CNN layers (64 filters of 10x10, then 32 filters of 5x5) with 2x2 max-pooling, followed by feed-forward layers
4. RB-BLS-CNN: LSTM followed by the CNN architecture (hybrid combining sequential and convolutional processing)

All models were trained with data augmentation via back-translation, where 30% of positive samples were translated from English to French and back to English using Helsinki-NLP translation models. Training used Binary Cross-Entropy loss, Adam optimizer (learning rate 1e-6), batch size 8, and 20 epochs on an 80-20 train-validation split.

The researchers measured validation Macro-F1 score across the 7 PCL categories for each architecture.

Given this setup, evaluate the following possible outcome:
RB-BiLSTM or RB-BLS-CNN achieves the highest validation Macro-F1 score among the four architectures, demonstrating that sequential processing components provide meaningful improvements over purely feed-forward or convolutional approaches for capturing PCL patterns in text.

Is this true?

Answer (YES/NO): NO